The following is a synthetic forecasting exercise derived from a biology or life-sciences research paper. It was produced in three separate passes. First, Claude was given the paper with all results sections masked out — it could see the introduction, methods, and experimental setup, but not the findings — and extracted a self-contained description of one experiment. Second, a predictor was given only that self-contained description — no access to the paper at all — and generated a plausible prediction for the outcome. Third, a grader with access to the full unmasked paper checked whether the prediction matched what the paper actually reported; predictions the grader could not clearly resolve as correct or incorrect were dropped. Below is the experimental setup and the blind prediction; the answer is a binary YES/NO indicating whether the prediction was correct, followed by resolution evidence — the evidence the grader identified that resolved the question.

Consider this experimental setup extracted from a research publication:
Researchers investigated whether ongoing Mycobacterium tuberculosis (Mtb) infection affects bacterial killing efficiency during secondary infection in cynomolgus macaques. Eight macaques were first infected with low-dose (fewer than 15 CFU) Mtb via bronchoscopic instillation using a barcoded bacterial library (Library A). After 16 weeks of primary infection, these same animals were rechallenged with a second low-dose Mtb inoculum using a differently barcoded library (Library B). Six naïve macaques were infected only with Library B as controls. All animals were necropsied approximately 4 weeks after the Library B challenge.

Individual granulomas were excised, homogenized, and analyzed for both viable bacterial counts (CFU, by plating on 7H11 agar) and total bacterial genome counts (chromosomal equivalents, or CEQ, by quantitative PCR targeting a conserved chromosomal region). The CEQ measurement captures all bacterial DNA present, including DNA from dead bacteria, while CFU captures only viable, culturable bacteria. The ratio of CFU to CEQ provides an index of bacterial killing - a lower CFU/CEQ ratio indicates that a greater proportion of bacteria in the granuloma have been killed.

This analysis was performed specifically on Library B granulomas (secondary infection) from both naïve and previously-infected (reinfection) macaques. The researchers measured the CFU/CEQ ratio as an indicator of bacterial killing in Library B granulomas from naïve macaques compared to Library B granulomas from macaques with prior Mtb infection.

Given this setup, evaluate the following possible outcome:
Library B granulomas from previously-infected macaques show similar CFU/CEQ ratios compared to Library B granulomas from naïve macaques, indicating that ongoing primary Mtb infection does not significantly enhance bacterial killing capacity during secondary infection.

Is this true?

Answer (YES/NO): NO